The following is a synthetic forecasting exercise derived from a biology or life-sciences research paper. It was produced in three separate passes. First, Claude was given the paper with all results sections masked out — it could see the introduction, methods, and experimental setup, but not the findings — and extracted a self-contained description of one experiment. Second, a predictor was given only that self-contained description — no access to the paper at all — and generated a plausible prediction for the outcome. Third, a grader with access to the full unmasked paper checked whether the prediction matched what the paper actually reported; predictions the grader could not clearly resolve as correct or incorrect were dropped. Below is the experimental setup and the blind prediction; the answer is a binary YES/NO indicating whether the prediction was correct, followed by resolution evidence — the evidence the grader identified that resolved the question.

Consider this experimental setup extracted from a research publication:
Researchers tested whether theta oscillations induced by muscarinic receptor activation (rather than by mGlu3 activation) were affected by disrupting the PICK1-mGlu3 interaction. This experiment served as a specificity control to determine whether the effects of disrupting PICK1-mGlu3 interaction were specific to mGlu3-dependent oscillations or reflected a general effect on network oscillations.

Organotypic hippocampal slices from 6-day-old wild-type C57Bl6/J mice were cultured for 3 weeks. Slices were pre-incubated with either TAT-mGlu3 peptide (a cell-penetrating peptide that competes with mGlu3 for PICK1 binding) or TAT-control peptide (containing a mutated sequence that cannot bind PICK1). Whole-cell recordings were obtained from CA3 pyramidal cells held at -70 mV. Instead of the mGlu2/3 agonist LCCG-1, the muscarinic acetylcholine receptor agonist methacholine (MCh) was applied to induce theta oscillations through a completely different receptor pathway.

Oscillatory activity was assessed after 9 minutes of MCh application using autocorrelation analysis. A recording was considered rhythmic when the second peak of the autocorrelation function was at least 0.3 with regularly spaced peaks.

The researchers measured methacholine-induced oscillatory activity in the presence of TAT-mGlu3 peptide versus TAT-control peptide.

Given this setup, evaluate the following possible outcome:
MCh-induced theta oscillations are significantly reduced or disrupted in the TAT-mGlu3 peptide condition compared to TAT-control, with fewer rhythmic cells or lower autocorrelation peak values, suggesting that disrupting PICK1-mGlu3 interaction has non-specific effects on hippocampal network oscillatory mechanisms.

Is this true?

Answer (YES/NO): NO